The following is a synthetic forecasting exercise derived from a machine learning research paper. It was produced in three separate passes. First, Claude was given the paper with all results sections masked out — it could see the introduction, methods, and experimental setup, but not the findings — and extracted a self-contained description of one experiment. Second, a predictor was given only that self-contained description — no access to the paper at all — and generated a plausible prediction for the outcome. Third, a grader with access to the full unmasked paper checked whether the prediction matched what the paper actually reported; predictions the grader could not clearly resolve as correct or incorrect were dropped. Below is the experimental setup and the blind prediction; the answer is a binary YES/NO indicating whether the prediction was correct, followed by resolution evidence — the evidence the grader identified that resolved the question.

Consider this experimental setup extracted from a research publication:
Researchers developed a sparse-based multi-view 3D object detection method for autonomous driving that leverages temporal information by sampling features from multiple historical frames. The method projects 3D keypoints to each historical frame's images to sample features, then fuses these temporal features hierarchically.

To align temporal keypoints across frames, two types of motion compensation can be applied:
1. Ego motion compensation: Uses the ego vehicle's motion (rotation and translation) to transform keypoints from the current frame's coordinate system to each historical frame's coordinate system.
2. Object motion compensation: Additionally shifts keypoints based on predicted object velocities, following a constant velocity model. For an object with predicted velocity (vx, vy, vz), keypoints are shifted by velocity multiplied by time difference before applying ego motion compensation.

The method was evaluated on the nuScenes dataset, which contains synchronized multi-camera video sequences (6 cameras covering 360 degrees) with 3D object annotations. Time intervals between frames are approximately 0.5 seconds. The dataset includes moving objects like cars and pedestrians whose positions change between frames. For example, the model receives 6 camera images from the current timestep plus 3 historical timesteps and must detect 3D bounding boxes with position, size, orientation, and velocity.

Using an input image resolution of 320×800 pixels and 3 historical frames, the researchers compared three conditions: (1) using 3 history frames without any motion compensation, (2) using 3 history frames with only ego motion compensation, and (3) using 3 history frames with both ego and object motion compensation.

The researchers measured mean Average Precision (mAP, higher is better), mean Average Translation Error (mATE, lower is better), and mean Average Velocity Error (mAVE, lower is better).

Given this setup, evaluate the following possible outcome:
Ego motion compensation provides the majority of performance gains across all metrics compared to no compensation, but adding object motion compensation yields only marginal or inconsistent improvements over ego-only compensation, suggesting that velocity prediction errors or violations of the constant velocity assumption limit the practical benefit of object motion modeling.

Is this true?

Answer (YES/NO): YES